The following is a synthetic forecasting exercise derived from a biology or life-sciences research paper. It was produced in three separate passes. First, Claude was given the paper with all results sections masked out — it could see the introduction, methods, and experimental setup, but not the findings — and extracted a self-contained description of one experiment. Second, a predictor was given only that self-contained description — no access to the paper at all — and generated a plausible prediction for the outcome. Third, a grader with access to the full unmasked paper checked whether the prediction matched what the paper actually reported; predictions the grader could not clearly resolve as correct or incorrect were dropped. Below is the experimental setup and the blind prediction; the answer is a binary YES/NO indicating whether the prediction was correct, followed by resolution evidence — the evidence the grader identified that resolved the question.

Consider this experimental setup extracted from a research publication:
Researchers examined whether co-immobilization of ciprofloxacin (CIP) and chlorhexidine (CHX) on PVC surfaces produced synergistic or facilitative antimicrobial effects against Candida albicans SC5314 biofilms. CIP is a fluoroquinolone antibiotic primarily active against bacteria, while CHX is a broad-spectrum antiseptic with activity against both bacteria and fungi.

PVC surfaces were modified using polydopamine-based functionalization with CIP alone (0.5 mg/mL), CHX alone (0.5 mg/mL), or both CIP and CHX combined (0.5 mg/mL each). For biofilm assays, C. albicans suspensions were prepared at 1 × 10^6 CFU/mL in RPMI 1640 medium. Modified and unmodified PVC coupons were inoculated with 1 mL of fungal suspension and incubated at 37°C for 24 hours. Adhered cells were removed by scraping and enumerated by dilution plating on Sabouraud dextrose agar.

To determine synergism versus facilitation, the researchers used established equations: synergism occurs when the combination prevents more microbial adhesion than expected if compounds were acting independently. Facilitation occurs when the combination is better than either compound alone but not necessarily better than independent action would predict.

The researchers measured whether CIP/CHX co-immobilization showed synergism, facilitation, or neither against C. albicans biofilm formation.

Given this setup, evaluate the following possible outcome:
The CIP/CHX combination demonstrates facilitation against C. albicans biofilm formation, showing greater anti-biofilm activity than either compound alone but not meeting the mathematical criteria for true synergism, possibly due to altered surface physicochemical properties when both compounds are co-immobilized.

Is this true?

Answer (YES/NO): NO